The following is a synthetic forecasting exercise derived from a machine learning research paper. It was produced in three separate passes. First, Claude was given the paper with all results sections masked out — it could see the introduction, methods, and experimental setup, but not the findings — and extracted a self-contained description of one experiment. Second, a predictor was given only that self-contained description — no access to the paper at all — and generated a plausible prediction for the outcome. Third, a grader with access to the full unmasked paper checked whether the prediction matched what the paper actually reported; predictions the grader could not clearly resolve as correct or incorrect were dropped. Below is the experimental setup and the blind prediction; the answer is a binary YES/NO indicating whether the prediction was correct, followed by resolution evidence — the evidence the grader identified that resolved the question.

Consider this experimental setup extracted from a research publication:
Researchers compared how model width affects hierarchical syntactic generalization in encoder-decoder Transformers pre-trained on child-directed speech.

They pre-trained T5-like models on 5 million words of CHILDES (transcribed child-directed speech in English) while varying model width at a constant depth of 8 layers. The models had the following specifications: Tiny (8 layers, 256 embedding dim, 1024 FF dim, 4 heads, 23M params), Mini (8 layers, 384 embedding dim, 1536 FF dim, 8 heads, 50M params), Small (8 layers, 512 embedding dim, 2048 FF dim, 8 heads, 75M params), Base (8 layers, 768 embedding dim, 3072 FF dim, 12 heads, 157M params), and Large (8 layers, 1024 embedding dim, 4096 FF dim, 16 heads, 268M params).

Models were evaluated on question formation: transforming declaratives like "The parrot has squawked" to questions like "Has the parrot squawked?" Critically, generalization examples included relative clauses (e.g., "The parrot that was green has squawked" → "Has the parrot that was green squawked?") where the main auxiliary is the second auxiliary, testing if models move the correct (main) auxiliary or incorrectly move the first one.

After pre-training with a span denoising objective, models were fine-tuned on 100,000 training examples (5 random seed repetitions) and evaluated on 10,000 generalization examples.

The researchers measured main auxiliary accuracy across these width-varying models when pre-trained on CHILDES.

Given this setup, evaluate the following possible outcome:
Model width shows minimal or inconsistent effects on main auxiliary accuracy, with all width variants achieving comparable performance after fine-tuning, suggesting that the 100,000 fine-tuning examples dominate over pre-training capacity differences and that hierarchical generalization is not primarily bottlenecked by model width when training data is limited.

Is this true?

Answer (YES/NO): NO